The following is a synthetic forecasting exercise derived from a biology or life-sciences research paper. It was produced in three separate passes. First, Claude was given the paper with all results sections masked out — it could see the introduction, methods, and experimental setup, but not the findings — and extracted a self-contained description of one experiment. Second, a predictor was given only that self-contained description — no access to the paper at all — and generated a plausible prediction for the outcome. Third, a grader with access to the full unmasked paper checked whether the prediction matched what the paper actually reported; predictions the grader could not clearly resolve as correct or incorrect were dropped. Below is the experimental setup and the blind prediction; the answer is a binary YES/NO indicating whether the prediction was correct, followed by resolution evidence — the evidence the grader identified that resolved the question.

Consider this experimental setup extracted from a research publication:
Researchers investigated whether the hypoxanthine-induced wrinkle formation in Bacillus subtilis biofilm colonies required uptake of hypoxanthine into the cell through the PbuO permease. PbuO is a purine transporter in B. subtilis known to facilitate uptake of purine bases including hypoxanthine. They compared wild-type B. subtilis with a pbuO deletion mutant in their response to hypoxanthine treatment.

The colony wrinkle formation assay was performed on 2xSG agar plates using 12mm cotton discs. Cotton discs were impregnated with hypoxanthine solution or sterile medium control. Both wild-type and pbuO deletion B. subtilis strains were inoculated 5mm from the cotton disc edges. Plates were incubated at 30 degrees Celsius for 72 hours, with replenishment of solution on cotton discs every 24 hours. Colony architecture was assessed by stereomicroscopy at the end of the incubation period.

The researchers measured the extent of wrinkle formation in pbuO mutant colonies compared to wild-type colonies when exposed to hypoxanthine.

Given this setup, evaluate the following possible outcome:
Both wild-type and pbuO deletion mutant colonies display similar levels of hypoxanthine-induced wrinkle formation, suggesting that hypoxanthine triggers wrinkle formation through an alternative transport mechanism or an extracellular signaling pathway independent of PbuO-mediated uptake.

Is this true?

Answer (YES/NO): NO